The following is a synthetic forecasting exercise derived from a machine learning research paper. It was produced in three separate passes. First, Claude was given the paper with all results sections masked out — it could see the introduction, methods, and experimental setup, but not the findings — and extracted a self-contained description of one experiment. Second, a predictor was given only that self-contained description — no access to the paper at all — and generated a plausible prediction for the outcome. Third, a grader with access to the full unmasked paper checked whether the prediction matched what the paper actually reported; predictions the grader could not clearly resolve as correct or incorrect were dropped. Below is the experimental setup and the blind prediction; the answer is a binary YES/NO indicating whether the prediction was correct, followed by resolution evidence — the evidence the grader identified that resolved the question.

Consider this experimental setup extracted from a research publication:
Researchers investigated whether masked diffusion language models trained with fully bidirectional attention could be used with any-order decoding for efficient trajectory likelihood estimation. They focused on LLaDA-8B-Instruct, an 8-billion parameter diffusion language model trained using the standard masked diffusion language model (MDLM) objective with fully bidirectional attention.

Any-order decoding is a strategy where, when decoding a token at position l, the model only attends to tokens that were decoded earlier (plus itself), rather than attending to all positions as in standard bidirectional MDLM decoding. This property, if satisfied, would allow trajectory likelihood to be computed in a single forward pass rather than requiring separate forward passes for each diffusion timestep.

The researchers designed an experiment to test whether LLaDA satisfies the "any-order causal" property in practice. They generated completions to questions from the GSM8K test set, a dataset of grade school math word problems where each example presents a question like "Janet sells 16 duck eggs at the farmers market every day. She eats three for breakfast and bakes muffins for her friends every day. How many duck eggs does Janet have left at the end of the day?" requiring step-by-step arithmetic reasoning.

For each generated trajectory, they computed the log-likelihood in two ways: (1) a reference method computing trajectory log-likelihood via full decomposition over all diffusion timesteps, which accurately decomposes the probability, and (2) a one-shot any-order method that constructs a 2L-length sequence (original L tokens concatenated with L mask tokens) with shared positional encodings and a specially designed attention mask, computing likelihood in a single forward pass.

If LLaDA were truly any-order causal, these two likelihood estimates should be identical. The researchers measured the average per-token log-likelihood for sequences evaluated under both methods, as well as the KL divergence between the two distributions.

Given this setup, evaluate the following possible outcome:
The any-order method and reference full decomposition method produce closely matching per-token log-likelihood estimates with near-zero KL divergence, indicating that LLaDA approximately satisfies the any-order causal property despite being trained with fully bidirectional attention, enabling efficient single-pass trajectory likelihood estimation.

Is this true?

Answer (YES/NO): NO